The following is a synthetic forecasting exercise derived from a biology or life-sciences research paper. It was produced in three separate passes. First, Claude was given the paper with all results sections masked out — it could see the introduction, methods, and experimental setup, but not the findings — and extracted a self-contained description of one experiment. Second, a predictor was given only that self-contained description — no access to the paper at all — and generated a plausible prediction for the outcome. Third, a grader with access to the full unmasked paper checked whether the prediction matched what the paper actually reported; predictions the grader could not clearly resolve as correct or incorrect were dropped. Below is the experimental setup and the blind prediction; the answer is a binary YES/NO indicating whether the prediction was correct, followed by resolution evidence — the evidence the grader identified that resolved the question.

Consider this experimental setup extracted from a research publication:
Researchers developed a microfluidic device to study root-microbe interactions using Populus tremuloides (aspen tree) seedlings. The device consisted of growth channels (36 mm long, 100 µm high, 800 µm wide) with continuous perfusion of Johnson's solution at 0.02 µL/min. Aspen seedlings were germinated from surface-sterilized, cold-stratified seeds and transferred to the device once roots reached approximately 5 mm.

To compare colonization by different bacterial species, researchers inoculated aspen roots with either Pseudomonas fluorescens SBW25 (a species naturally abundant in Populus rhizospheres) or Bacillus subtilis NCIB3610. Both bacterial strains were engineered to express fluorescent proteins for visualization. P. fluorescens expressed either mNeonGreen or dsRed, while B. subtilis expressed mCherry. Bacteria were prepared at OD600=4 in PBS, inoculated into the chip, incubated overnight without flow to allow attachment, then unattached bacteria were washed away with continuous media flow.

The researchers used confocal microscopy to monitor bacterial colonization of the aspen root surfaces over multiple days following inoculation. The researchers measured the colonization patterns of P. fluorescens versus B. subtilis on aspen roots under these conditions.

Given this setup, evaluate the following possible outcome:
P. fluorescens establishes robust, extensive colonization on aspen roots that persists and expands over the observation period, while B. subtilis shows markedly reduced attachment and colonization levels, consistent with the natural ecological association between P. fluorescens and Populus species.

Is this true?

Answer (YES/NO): YES